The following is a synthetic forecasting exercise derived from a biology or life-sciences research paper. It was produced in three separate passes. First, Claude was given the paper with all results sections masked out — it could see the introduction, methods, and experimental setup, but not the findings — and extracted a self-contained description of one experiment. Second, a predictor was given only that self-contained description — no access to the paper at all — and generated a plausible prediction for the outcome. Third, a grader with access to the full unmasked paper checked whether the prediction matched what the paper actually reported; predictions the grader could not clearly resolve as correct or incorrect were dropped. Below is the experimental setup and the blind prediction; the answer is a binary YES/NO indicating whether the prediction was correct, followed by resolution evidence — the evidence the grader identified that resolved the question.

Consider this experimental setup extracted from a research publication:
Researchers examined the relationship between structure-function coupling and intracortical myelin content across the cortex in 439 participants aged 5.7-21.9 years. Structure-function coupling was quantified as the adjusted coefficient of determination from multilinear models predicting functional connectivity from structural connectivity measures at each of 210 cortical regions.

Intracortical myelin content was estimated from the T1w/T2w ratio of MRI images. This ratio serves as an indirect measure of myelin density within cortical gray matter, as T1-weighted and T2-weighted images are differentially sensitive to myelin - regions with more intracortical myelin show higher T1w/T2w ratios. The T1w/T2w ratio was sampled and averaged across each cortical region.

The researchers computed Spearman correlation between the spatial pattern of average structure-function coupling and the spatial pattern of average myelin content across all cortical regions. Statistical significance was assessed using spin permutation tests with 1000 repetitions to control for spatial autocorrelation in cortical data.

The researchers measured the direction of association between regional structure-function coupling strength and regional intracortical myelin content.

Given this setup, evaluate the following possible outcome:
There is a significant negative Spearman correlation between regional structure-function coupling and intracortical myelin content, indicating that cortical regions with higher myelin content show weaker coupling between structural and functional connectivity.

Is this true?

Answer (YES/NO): NO